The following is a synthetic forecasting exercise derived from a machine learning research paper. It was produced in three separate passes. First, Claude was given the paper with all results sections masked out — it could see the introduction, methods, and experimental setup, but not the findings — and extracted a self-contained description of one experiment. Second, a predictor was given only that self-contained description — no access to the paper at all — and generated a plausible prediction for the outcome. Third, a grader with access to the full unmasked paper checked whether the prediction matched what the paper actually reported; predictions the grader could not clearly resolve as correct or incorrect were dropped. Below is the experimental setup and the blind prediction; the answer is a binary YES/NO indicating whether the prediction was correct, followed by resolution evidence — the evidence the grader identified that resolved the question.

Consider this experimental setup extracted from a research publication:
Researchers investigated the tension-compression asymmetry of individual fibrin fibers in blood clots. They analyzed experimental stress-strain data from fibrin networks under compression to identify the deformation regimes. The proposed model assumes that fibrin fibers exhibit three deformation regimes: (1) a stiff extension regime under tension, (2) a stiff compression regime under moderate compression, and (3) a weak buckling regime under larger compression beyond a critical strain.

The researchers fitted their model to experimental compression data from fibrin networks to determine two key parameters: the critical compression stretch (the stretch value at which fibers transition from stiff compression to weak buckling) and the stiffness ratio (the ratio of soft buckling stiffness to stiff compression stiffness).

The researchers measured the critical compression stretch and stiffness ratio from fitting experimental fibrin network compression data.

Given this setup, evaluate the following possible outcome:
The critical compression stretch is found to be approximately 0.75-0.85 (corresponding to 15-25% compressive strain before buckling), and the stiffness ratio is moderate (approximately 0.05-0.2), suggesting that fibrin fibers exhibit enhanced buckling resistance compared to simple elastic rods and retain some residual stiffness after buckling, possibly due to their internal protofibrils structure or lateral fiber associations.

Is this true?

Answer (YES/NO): NO